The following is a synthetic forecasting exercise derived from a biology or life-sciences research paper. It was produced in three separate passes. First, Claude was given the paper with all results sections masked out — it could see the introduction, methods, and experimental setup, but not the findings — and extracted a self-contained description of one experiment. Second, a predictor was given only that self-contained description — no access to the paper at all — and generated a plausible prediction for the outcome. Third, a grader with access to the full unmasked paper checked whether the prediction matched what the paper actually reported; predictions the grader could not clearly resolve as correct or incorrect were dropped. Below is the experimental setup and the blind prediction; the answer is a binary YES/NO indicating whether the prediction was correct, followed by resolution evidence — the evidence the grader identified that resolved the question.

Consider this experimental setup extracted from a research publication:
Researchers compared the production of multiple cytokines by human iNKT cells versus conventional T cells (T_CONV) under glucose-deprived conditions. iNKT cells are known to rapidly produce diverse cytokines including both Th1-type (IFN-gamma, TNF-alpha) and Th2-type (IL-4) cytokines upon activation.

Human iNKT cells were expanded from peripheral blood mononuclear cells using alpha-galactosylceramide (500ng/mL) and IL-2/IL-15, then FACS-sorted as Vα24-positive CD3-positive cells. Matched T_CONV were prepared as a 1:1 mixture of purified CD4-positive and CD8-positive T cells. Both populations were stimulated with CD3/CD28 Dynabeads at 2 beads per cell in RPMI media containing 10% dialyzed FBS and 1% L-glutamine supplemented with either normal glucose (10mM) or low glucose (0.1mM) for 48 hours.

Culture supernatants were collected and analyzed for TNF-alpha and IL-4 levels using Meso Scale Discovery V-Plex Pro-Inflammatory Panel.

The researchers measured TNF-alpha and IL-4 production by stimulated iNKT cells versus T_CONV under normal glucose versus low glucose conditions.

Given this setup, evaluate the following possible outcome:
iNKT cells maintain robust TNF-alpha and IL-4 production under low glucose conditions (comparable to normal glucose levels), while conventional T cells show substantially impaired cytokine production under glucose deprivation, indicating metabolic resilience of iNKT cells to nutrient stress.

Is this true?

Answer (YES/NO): YES